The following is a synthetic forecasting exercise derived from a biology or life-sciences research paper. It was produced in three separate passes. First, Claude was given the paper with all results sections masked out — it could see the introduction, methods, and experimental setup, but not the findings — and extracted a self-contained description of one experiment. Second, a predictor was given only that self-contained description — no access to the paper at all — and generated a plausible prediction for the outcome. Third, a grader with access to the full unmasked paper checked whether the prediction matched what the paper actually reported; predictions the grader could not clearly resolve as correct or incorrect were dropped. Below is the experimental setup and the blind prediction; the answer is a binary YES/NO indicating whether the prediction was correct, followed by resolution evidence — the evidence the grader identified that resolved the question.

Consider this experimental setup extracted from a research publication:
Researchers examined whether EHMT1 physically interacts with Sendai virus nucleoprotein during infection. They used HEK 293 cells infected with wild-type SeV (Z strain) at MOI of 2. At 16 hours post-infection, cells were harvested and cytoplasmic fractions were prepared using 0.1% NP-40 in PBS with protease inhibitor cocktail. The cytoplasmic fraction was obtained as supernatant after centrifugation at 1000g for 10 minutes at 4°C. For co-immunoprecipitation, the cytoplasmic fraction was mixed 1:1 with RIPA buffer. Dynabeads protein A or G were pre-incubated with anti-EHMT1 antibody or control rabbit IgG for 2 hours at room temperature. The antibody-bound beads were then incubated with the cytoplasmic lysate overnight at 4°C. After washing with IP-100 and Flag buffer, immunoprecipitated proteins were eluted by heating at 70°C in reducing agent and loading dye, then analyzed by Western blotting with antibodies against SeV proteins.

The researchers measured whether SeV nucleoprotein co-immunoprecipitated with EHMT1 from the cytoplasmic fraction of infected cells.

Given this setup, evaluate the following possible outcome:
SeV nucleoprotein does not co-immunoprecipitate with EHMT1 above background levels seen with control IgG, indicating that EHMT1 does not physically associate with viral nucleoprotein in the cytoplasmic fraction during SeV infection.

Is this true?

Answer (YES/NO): NO